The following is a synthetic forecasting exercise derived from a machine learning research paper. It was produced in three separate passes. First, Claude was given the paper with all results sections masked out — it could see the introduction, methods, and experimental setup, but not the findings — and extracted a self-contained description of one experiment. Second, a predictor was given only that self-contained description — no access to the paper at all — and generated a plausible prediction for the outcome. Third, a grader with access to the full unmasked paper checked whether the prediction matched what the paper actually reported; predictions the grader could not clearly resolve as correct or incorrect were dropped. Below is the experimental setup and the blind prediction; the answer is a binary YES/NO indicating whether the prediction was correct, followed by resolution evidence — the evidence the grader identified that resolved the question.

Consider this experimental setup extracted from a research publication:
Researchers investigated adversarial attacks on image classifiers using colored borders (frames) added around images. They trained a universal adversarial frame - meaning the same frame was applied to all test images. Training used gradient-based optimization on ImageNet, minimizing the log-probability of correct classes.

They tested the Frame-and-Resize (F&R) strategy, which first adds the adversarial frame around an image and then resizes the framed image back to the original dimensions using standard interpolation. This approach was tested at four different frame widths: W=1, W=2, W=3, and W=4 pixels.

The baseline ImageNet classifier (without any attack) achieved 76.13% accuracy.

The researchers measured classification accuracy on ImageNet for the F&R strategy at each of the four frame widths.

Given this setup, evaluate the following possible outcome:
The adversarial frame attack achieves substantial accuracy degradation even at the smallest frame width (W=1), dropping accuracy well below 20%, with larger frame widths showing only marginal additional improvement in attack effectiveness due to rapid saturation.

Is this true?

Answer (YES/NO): NO